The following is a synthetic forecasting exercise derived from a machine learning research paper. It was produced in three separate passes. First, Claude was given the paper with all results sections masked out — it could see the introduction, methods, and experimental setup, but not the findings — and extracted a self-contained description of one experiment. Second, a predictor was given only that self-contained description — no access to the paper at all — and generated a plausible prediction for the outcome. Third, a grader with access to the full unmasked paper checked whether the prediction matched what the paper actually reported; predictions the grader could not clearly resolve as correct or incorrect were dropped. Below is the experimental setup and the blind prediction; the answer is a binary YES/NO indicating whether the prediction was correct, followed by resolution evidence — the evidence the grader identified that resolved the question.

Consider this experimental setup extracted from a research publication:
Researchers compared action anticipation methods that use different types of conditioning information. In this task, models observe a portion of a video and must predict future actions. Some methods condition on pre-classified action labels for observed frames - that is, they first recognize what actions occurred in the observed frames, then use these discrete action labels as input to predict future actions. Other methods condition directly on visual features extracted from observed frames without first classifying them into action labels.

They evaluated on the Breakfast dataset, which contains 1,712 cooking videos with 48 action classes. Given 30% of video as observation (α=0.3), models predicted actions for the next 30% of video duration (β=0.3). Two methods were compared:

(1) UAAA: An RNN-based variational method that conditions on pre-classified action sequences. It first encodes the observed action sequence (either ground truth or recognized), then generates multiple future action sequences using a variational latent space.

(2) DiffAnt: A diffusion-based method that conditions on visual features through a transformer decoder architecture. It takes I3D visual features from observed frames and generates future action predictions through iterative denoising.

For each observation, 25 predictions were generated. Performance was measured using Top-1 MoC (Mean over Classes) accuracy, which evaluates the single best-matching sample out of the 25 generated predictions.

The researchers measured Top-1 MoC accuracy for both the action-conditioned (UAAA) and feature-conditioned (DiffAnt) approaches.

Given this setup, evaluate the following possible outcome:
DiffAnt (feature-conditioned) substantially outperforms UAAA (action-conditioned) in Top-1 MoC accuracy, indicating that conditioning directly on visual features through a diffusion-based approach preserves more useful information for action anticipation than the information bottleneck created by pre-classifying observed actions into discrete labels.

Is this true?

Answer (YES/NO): YES